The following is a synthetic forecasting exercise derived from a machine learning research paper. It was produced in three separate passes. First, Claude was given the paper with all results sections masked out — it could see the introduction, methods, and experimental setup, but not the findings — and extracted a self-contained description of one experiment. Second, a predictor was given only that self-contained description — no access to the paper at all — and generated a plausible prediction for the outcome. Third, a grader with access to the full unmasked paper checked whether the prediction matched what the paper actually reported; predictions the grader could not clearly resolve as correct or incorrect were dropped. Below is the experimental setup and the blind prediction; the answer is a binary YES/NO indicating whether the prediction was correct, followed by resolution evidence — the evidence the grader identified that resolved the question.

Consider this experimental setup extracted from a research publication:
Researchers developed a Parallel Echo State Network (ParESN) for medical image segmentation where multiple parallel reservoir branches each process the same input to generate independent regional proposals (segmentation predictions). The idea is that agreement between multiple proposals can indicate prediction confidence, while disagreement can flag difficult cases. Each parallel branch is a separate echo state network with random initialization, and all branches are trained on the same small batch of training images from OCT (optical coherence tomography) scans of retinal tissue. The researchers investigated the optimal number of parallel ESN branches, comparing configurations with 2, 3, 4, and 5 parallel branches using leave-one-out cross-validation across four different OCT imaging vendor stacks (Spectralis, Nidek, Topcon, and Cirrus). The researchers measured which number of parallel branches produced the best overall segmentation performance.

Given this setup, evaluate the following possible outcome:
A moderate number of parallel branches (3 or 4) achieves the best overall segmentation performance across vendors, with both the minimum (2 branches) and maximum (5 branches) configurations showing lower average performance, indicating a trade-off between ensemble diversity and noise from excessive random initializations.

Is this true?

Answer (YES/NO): NO